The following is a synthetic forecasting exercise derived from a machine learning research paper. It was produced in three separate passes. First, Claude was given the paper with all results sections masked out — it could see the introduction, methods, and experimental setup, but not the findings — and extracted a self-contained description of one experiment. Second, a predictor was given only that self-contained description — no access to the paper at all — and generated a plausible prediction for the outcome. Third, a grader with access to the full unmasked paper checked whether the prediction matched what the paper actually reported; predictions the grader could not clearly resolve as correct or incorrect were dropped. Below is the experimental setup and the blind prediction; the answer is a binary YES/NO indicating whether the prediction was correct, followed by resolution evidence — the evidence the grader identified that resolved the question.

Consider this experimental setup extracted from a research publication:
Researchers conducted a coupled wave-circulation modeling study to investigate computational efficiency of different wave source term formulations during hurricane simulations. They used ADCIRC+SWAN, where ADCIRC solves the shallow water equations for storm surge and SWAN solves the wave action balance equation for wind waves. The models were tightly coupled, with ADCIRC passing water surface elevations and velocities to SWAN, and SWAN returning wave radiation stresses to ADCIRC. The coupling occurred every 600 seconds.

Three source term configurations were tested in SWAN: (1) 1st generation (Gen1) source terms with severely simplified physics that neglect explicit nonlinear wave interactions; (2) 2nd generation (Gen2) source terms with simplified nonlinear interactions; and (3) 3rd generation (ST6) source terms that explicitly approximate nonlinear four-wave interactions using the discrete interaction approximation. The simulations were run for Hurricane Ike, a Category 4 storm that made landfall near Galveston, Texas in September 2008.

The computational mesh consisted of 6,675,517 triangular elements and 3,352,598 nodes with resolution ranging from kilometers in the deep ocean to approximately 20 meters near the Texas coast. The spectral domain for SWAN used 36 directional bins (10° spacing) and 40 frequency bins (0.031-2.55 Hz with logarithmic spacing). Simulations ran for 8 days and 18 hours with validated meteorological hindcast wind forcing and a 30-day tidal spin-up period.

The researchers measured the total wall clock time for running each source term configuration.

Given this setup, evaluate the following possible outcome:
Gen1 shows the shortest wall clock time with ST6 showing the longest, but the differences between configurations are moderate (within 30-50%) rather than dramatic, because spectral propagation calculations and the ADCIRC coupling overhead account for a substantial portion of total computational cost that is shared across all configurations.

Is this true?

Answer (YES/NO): NO